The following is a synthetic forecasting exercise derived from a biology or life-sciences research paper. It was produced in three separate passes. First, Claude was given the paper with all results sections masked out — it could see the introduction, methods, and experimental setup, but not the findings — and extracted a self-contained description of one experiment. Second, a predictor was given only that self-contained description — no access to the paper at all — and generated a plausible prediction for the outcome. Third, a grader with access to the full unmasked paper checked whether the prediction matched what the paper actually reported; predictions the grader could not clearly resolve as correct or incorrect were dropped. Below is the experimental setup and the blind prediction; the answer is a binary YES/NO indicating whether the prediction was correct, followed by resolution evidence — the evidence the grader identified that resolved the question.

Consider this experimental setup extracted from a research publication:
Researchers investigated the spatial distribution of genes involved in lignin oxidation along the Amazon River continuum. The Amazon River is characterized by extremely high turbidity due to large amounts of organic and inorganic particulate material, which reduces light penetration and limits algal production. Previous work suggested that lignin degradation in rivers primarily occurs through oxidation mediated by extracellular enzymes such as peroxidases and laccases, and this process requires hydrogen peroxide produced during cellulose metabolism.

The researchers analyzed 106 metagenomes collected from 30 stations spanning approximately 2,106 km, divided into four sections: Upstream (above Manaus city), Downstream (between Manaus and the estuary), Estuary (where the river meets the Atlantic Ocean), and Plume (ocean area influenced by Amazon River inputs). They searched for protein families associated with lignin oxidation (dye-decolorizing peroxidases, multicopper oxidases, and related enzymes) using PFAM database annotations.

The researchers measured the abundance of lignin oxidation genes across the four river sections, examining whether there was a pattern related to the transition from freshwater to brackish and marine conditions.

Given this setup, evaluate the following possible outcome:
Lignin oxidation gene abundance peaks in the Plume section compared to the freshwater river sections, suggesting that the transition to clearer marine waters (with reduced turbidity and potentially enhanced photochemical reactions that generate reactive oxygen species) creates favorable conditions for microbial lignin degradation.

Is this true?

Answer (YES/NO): NO